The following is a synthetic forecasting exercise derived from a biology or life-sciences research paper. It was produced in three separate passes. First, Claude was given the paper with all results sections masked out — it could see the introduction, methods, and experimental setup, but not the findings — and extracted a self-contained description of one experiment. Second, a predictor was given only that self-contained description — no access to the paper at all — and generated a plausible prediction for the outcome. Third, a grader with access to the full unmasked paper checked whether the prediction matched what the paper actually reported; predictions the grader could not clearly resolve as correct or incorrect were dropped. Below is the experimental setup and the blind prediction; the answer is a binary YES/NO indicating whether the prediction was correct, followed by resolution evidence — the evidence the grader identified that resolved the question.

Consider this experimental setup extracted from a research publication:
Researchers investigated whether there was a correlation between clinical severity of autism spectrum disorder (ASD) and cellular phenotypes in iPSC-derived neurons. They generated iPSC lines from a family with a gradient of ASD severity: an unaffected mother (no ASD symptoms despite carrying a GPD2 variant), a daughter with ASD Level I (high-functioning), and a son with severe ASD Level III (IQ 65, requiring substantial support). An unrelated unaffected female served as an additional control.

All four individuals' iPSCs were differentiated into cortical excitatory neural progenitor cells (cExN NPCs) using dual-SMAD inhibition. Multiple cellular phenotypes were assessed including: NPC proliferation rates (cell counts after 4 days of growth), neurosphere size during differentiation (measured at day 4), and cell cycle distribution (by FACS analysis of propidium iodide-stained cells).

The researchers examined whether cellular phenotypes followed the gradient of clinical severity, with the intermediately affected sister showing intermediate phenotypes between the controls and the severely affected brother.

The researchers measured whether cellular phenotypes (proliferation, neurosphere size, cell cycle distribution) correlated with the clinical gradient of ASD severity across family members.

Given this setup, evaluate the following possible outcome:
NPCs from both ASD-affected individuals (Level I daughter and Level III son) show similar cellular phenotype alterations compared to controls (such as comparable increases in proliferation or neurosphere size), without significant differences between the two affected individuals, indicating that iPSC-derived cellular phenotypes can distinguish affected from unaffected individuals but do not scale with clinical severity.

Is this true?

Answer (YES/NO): NO